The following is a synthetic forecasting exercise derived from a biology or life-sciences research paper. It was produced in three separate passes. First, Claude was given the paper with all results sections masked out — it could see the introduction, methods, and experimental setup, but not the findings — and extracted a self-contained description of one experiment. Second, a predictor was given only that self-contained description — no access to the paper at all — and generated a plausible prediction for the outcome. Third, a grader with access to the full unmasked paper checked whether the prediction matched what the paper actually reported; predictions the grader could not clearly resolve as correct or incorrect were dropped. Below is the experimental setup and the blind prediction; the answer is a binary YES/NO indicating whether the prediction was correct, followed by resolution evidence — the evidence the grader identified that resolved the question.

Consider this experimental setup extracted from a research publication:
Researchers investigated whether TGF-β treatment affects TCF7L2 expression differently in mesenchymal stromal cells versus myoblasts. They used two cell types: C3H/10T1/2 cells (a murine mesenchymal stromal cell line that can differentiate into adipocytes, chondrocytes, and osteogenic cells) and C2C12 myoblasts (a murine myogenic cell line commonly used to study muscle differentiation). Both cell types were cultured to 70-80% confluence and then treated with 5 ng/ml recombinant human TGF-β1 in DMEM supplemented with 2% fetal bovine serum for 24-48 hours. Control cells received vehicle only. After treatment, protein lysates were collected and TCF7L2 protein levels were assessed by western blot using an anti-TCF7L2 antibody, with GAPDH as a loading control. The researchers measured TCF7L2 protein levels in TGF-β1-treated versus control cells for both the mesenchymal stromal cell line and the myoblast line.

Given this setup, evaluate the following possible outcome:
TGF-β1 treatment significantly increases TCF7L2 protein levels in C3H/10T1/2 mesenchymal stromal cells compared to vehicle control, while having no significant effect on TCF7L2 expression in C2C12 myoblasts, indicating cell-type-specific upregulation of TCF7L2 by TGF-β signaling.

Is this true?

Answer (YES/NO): NO